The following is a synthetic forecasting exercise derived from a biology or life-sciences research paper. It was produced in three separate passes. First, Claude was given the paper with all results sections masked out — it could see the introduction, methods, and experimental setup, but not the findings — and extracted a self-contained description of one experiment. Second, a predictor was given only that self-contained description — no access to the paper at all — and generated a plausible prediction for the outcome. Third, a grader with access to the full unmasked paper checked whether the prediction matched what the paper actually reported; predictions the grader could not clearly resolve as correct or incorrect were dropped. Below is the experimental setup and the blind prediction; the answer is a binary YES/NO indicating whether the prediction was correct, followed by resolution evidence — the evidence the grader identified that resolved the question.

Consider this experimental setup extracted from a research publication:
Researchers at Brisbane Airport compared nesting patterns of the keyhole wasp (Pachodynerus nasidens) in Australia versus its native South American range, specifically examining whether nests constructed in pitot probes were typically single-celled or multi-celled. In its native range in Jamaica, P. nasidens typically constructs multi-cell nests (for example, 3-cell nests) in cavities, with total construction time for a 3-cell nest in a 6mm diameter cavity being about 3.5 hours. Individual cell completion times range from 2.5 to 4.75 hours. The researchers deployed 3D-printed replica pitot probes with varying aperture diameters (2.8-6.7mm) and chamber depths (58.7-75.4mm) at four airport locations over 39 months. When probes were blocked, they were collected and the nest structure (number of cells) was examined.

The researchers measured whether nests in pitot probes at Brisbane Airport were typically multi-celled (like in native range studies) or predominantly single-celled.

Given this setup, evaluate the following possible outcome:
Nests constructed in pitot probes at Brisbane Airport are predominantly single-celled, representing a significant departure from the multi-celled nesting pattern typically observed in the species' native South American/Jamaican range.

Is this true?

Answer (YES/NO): YES